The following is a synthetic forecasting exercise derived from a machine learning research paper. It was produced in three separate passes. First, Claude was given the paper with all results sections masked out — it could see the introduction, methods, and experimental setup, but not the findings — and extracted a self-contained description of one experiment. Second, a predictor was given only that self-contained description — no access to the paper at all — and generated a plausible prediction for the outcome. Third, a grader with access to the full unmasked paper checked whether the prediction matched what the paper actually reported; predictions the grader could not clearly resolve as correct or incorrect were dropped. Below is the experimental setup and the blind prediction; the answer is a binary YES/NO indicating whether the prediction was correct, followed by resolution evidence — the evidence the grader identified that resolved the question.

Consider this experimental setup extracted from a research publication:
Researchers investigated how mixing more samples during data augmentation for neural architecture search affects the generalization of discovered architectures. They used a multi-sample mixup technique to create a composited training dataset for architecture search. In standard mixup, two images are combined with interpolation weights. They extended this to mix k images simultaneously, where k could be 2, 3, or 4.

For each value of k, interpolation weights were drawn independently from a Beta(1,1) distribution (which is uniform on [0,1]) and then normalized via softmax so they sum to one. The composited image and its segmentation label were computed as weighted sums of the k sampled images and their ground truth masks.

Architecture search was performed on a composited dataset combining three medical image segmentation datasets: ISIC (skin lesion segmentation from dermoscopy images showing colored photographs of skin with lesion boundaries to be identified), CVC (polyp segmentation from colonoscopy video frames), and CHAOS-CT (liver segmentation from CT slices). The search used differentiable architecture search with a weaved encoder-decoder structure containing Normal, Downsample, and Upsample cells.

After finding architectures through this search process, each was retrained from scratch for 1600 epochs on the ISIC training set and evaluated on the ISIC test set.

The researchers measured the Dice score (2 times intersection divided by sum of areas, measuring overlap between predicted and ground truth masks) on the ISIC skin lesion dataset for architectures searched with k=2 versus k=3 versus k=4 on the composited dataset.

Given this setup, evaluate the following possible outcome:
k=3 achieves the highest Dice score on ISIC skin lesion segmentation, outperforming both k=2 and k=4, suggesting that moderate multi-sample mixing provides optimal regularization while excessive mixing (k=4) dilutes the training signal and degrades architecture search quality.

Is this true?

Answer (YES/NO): YES